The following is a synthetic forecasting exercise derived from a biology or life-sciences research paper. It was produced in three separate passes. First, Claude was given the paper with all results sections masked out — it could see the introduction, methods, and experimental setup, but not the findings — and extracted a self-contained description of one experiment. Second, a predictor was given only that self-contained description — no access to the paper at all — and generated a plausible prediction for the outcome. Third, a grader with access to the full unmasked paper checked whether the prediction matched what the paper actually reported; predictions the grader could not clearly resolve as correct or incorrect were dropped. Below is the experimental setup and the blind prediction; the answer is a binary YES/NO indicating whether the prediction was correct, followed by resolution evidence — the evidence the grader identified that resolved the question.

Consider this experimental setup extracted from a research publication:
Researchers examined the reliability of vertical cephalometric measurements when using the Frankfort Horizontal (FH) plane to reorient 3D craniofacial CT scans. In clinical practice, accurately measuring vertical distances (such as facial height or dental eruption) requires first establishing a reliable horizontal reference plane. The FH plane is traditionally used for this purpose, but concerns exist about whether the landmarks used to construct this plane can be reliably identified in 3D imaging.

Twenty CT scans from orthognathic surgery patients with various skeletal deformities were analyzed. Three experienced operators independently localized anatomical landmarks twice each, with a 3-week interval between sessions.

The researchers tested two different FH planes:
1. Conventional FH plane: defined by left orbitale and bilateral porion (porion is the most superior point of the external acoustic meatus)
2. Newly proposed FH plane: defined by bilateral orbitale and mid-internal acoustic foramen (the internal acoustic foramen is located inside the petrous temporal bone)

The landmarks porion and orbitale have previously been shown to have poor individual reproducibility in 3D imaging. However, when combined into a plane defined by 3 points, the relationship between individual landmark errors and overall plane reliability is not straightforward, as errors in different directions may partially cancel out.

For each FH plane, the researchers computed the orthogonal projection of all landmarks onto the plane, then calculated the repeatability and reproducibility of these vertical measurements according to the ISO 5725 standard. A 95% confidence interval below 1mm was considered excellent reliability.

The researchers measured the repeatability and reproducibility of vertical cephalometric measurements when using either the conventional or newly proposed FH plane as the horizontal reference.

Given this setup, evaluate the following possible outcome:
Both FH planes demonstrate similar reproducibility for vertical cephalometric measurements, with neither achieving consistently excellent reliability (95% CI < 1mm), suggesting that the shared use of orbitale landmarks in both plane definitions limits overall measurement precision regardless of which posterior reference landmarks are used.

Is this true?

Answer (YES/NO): NO